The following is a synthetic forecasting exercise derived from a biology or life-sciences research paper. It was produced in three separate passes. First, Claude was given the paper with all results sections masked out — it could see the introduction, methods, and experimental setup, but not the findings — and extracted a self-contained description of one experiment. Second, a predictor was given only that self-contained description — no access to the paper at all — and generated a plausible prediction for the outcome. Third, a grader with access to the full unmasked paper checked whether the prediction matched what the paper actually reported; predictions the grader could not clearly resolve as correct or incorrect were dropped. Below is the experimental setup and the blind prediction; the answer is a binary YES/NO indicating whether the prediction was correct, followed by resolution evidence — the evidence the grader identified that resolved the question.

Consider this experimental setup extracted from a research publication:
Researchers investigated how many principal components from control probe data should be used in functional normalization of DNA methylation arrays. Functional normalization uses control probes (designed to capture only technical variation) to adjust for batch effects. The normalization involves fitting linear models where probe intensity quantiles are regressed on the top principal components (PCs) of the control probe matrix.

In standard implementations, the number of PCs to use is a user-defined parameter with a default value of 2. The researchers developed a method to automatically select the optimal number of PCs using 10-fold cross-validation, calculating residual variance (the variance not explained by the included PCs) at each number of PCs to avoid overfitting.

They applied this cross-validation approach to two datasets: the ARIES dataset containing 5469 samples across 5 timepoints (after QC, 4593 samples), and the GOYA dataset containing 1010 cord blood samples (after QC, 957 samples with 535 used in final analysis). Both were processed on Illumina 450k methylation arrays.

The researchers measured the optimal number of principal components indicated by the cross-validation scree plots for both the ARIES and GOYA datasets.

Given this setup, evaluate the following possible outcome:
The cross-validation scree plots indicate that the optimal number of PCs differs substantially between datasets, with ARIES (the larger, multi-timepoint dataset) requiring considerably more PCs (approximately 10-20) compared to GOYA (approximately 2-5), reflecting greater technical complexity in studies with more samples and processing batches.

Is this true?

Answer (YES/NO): NO